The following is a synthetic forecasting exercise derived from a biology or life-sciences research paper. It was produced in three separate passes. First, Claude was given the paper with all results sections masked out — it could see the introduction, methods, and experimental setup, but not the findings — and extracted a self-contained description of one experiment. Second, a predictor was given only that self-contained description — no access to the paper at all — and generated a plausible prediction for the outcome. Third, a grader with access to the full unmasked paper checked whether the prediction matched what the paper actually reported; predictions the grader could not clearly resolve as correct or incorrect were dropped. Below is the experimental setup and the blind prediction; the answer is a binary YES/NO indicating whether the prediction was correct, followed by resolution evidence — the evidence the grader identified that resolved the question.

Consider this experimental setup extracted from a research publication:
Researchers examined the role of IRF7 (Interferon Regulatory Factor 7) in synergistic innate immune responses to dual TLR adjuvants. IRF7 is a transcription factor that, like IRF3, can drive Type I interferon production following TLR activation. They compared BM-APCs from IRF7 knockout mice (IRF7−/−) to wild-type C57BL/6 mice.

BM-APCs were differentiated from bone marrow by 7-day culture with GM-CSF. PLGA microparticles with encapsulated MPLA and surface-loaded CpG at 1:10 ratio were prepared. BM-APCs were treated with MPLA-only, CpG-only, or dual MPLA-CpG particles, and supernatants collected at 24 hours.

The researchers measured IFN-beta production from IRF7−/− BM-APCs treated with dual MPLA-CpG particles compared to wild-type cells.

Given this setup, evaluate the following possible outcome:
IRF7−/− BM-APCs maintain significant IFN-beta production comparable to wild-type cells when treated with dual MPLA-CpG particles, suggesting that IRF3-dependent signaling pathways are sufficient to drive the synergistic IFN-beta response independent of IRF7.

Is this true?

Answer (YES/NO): NO